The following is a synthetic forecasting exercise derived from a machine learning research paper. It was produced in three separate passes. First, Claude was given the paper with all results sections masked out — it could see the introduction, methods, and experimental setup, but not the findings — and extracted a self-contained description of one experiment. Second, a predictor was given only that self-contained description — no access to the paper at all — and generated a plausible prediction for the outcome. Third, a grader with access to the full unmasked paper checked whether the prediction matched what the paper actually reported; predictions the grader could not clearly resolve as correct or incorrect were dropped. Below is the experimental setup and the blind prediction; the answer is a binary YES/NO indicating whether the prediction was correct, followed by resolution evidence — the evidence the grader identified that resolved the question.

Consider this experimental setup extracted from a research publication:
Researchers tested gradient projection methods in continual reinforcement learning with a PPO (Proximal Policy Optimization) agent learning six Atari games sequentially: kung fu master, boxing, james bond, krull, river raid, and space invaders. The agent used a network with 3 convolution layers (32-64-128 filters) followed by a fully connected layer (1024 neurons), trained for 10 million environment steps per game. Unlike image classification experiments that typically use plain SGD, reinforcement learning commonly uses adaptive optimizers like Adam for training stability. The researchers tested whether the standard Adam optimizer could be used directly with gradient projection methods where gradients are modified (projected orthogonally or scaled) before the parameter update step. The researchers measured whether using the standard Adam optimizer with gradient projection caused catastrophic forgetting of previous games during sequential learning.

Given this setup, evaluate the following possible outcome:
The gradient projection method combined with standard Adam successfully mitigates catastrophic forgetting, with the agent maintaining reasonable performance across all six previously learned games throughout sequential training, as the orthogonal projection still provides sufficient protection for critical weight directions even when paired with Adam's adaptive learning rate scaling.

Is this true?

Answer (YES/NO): NO